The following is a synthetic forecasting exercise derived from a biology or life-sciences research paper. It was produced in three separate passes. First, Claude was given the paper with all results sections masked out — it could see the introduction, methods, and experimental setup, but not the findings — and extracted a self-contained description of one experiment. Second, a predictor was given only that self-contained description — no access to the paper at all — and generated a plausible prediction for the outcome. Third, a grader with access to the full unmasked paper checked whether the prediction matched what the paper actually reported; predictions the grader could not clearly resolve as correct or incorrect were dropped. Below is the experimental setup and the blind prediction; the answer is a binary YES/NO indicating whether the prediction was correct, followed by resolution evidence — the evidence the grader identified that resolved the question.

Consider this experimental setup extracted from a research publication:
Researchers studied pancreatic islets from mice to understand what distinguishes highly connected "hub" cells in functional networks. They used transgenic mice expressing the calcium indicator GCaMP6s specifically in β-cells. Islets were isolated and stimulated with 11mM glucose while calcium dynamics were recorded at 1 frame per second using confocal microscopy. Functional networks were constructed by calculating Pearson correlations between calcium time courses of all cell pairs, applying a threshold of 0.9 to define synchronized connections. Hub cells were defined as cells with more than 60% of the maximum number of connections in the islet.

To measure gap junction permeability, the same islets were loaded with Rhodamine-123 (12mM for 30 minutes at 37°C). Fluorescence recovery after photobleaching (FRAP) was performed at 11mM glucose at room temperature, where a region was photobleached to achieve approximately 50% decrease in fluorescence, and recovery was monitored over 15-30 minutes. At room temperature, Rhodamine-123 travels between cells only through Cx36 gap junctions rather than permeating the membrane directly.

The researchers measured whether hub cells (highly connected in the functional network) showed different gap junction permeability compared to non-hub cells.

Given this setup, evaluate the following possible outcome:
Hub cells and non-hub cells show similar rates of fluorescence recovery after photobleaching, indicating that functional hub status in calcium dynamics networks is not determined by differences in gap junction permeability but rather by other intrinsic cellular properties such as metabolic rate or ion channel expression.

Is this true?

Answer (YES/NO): YES